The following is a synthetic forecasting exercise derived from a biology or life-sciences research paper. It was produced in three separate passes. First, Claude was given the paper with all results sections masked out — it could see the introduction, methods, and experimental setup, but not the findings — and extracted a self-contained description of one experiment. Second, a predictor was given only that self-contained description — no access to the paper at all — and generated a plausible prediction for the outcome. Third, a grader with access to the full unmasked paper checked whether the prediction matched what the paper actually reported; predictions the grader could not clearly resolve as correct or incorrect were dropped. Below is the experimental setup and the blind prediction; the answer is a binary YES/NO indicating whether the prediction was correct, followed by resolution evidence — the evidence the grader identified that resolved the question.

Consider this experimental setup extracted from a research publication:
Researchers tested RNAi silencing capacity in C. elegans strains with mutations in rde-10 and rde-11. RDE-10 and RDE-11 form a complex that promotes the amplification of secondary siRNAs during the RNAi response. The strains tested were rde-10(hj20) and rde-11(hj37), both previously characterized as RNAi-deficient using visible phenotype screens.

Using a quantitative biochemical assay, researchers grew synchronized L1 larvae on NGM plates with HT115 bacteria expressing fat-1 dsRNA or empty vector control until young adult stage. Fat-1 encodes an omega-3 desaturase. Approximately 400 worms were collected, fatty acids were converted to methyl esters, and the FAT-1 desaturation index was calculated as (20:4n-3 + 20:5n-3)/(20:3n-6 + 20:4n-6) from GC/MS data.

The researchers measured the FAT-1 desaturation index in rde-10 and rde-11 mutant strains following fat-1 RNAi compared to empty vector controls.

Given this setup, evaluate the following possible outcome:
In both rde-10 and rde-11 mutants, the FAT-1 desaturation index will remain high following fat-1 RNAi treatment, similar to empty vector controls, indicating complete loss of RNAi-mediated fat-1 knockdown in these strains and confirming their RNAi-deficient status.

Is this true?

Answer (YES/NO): NO